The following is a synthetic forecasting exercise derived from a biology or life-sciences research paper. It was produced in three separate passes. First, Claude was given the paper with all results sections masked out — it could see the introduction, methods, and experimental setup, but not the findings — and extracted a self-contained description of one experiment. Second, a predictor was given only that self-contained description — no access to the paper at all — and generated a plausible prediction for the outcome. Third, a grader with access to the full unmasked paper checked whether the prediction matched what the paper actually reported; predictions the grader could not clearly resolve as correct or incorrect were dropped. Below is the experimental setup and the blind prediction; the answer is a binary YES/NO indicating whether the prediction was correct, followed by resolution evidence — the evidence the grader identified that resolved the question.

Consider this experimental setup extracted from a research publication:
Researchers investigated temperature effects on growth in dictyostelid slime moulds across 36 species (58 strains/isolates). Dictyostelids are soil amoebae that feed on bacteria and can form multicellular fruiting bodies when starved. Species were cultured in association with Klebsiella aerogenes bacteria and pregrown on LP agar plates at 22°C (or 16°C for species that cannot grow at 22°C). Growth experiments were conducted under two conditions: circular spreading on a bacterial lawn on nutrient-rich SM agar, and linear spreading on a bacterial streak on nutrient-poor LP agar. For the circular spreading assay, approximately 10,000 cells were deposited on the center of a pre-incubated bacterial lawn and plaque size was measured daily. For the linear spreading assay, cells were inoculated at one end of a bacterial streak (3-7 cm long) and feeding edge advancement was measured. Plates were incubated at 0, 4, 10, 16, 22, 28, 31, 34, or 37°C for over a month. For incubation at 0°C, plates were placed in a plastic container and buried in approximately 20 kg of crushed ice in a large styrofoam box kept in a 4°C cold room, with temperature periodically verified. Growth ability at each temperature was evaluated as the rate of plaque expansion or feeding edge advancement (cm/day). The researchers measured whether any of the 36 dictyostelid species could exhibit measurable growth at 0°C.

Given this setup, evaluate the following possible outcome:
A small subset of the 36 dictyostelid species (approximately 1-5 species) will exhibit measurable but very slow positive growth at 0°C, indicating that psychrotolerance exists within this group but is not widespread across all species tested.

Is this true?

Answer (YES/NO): YES